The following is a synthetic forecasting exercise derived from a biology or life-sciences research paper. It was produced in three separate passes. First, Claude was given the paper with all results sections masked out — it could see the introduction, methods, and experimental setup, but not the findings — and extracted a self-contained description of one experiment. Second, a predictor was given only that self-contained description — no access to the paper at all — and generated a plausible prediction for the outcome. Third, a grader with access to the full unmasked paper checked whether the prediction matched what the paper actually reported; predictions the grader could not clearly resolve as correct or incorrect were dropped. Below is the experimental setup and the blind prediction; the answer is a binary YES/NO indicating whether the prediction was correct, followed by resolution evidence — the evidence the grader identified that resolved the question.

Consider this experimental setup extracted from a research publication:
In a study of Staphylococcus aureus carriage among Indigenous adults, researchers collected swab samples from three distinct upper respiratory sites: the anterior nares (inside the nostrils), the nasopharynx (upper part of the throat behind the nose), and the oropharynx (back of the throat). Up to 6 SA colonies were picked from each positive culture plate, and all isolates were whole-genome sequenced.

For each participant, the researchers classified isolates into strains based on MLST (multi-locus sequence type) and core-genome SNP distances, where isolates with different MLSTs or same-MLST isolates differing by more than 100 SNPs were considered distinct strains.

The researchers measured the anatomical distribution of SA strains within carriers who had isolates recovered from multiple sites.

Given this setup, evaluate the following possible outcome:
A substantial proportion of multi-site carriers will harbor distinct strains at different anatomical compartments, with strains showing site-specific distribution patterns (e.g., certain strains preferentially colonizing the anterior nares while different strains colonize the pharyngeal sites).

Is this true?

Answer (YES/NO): YES